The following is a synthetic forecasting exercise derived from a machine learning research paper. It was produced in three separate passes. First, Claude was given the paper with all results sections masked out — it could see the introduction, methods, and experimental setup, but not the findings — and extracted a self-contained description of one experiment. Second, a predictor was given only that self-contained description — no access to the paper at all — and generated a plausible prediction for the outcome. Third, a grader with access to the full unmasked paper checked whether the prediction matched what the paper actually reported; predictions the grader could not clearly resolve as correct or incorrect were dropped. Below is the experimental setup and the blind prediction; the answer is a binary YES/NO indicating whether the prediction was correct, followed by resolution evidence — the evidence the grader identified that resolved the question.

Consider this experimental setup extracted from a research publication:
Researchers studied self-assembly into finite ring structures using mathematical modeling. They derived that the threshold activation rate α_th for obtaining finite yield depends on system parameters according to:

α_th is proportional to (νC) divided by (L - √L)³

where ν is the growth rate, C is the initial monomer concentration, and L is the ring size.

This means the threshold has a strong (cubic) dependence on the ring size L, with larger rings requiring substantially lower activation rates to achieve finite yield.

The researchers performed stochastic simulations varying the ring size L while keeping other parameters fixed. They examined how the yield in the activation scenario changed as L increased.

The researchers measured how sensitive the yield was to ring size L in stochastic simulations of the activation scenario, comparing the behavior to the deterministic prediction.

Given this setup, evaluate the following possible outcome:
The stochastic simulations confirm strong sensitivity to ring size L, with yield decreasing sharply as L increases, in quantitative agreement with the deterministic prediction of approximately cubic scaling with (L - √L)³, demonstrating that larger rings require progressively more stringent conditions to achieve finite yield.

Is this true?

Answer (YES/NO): NO